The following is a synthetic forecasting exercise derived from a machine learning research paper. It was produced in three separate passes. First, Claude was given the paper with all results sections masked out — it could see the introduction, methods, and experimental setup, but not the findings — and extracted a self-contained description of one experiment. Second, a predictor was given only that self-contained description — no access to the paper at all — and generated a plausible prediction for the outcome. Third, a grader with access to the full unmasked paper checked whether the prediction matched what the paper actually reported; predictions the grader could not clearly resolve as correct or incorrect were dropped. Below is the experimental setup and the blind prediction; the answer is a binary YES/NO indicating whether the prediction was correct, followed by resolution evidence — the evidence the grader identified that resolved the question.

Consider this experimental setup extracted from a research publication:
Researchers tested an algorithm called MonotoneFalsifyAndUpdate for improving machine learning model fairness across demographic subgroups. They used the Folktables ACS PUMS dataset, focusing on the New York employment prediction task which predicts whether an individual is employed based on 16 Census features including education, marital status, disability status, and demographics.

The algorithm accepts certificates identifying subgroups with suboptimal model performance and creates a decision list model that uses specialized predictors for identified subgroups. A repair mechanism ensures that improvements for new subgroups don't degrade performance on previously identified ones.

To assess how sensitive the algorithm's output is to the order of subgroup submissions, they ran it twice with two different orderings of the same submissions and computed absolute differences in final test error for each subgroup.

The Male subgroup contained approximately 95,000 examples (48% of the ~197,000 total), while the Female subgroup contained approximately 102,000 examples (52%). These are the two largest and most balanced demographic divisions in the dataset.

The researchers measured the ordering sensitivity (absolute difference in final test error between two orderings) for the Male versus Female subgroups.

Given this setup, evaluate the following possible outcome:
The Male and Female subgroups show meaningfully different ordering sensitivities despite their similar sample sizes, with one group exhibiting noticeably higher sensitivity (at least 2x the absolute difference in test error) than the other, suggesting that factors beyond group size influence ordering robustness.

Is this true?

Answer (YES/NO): YES